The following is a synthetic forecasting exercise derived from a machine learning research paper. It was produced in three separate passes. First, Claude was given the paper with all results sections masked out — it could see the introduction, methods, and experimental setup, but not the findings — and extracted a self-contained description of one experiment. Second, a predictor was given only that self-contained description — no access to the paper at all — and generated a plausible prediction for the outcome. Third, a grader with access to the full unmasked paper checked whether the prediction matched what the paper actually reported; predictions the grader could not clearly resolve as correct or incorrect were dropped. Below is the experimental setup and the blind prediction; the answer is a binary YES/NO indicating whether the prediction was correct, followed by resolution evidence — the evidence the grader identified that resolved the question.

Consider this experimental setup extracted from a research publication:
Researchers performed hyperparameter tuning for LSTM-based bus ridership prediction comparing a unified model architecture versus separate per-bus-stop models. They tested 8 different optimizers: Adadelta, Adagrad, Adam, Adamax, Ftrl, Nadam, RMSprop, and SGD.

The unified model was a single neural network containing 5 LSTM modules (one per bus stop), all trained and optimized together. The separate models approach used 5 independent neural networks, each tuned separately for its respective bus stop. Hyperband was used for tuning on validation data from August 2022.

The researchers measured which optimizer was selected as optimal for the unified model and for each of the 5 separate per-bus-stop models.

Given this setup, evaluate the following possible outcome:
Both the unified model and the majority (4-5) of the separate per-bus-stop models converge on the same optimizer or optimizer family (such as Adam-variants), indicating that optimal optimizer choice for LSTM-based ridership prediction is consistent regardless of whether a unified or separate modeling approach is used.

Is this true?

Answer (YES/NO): NO